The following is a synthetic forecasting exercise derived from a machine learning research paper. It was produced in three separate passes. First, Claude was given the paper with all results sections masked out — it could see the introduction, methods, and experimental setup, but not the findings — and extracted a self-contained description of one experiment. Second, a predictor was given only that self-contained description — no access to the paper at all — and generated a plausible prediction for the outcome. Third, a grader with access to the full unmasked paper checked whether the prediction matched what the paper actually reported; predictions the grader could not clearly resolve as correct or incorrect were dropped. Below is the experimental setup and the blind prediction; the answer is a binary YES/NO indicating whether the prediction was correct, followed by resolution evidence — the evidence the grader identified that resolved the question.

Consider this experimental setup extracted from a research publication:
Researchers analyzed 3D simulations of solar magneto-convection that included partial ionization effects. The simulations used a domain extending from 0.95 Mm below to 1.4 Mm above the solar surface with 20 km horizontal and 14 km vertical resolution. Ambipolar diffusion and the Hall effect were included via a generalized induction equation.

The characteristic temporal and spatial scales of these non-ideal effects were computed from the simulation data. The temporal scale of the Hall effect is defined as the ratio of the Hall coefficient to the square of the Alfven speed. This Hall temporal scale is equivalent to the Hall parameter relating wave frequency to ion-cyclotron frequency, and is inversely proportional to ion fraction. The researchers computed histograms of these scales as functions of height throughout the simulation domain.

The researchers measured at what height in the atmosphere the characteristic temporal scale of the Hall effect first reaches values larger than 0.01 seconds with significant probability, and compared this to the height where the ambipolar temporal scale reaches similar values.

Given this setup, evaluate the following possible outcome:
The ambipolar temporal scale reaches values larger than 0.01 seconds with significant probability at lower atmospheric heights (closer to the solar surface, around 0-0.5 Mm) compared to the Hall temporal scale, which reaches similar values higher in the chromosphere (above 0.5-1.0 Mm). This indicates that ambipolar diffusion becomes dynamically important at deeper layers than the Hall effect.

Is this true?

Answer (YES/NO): NO